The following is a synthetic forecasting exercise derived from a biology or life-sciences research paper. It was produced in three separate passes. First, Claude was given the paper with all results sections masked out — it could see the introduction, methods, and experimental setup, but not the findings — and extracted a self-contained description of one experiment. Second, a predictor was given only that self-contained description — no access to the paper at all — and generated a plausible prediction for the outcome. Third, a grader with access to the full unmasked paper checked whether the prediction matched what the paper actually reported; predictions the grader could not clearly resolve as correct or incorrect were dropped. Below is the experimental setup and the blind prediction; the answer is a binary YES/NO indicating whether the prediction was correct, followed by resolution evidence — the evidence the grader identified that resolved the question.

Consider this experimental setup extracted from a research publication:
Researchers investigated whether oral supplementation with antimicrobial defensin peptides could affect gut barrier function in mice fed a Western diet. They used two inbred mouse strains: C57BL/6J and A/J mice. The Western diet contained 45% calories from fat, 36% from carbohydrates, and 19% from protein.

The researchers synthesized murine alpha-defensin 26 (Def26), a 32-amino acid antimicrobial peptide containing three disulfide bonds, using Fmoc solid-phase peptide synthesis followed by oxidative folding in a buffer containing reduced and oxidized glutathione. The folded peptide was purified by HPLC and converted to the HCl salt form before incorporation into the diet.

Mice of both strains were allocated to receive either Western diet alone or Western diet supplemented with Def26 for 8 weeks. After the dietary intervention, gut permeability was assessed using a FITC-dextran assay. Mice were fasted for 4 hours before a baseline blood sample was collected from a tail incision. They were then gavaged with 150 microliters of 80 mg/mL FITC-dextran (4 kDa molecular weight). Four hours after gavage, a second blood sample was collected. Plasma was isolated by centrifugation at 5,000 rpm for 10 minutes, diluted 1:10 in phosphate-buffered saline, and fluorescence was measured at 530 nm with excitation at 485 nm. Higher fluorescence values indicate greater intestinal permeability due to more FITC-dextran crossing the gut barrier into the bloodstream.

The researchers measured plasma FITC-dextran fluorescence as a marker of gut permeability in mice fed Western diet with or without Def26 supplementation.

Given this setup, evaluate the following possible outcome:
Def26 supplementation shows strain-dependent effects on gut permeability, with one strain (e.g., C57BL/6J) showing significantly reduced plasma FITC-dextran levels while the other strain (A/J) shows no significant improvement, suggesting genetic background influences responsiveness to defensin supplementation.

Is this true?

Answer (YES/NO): YES